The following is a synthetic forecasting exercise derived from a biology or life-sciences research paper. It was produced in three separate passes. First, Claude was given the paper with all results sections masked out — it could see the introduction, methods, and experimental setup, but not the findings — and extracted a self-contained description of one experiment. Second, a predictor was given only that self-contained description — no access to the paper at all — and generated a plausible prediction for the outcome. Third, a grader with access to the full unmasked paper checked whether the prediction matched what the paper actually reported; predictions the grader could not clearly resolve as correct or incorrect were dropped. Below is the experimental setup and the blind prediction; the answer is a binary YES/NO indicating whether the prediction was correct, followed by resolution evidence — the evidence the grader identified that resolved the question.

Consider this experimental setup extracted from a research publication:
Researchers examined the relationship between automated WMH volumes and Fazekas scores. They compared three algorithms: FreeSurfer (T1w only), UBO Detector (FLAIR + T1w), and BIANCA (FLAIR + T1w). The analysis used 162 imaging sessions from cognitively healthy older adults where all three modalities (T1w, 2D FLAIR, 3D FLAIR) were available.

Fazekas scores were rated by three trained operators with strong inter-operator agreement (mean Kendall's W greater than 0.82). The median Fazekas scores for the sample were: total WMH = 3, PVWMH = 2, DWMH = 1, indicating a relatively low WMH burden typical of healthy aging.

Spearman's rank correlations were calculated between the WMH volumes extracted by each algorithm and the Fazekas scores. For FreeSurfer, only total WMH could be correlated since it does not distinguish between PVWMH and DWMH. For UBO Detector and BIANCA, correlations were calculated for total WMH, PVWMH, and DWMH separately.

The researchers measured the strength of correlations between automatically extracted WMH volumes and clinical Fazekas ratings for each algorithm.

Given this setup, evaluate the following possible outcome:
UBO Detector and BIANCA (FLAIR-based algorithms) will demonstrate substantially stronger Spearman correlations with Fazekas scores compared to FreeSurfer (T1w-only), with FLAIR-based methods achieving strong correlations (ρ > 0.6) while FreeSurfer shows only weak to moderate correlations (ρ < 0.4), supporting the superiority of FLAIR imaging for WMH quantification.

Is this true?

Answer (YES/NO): NO